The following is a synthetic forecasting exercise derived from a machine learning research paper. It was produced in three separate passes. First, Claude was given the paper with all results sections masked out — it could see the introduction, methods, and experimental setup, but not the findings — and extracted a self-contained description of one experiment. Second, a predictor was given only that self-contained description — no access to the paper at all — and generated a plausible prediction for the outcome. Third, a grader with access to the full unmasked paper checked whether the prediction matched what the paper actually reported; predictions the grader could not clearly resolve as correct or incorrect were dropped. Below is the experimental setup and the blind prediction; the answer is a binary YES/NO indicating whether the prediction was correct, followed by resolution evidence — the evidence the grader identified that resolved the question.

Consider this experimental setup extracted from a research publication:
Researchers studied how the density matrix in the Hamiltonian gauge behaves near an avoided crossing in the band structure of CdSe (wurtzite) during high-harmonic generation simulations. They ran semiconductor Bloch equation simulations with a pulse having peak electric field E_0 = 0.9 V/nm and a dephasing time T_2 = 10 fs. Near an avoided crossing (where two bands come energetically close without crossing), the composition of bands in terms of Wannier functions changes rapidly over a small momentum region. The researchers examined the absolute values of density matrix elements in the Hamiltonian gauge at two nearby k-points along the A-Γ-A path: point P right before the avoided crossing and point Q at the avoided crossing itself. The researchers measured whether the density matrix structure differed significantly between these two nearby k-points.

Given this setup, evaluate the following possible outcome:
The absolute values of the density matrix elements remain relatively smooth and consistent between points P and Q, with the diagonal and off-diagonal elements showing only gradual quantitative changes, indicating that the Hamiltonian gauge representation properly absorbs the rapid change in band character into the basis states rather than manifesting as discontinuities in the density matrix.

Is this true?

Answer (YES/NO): NO